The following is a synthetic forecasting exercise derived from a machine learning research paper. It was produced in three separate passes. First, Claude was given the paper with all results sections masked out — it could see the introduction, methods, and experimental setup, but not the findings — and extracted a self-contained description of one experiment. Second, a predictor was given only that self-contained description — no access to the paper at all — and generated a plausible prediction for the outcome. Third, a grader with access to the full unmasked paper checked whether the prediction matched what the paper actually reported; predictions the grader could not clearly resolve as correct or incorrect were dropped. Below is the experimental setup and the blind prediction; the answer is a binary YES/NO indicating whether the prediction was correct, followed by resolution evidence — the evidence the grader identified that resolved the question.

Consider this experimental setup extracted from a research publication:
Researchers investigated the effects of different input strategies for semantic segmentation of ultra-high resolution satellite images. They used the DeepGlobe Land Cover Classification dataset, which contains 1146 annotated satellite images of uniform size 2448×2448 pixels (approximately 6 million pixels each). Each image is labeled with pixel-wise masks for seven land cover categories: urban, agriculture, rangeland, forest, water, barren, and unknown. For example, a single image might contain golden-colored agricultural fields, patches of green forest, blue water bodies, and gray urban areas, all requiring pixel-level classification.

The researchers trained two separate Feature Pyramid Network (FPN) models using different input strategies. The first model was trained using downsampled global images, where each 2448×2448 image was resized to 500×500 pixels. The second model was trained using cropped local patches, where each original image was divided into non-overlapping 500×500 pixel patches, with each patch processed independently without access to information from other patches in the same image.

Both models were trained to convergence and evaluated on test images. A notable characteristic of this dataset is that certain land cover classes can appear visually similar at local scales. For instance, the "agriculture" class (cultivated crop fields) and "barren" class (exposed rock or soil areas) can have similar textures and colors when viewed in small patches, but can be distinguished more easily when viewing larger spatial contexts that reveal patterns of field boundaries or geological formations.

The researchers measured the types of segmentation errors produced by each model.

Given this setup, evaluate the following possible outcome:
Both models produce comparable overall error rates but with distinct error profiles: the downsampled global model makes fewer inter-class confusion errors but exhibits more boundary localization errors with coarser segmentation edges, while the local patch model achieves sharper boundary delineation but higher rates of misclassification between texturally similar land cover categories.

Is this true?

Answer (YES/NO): NO